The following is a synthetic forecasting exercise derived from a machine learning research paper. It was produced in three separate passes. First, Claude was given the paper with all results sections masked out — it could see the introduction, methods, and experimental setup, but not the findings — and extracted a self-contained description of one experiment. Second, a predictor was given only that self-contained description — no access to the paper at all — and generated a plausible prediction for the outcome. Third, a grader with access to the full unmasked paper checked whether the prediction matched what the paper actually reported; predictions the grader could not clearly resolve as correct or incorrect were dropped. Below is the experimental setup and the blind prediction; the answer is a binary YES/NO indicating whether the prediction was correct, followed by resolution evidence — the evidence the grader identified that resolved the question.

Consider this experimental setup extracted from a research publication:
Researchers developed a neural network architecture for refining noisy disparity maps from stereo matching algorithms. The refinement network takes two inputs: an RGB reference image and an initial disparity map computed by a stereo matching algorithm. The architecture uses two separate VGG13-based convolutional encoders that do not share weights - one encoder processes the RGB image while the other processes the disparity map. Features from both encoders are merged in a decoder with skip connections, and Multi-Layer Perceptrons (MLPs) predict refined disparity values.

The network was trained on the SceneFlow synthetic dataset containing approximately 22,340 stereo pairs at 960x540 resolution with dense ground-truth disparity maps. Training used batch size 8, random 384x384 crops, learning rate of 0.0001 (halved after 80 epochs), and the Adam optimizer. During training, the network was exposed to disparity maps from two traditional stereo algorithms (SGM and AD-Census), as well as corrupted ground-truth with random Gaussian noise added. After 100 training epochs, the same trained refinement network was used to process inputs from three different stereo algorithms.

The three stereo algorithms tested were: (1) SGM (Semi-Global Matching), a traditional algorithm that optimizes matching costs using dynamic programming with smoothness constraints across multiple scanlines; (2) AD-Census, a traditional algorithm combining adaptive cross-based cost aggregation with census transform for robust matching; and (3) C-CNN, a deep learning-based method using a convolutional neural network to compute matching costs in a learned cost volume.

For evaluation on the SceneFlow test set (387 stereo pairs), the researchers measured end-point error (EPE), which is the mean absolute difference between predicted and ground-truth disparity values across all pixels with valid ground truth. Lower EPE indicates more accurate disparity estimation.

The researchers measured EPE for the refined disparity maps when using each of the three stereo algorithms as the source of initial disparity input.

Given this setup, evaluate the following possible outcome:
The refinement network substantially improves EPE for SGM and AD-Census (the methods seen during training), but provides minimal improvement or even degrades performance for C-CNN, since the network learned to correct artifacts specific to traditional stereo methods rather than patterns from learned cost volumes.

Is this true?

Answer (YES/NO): NO